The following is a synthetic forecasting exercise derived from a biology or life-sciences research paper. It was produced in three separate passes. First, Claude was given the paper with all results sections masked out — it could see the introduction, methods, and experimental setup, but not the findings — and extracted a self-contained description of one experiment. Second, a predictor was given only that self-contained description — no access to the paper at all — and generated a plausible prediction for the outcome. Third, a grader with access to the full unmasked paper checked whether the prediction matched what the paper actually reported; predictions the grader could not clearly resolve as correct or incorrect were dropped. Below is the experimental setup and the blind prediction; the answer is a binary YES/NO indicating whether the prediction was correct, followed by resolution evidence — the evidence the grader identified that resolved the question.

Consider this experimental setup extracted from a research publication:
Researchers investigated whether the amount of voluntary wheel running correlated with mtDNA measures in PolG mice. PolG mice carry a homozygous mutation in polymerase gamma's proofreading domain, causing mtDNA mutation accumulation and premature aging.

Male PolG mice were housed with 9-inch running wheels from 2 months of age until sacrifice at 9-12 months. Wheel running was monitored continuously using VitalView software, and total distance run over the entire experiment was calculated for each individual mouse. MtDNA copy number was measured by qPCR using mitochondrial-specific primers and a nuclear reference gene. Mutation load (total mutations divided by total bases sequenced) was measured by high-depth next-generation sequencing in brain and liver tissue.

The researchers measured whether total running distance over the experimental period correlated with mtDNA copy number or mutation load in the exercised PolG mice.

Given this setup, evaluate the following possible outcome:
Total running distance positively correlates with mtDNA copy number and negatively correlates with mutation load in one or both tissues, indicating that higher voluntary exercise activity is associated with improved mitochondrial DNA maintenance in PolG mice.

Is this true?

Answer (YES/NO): NO